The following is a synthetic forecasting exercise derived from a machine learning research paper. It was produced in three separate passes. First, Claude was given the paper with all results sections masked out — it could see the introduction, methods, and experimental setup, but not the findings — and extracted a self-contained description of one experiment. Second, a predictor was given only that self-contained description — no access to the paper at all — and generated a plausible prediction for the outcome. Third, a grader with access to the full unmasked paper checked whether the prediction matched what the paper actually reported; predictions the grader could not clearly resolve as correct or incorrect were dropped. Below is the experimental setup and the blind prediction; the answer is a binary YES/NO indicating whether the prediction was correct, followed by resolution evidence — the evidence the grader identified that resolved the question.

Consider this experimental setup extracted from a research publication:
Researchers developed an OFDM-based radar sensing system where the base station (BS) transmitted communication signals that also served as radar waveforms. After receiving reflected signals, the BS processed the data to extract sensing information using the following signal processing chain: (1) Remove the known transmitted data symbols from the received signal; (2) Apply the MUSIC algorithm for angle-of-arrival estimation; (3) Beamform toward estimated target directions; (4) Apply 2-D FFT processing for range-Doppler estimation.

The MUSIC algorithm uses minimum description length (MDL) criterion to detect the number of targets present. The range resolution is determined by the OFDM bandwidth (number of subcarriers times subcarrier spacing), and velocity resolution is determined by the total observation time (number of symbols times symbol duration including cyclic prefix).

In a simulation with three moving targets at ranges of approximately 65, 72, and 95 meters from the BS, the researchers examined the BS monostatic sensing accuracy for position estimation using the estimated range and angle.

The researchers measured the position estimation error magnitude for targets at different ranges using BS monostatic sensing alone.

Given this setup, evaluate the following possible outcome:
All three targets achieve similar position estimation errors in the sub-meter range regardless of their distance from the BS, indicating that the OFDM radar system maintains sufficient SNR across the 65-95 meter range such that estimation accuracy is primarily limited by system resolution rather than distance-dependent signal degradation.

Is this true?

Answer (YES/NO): NO